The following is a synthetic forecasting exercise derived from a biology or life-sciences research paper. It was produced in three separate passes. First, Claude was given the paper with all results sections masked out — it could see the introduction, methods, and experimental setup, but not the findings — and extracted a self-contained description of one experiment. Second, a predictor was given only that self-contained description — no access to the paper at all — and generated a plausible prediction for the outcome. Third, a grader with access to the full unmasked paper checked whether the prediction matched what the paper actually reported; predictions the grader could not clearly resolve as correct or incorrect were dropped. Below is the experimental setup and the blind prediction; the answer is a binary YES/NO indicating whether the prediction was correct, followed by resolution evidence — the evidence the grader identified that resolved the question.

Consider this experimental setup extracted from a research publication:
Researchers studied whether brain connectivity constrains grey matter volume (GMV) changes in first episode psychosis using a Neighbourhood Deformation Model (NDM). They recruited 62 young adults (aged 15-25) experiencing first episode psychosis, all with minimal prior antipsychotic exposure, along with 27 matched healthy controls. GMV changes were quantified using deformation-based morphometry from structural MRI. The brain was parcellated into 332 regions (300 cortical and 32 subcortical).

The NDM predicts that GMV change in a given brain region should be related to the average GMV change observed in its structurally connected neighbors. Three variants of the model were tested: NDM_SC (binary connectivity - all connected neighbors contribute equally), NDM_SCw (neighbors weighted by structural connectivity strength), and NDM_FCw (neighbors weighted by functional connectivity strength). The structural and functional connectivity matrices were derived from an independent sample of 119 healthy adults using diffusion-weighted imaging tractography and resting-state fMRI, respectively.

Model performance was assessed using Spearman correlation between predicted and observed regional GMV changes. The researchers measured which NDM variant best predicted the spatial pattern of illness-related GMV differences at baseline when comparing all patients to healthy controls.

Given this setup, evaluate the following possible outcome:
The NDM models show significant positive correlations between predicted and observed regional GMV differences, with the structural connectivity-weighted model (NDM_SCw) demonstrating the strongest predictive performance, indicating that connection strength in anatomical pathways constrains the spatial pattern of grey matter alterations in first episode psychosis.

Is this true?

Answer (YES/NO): YES